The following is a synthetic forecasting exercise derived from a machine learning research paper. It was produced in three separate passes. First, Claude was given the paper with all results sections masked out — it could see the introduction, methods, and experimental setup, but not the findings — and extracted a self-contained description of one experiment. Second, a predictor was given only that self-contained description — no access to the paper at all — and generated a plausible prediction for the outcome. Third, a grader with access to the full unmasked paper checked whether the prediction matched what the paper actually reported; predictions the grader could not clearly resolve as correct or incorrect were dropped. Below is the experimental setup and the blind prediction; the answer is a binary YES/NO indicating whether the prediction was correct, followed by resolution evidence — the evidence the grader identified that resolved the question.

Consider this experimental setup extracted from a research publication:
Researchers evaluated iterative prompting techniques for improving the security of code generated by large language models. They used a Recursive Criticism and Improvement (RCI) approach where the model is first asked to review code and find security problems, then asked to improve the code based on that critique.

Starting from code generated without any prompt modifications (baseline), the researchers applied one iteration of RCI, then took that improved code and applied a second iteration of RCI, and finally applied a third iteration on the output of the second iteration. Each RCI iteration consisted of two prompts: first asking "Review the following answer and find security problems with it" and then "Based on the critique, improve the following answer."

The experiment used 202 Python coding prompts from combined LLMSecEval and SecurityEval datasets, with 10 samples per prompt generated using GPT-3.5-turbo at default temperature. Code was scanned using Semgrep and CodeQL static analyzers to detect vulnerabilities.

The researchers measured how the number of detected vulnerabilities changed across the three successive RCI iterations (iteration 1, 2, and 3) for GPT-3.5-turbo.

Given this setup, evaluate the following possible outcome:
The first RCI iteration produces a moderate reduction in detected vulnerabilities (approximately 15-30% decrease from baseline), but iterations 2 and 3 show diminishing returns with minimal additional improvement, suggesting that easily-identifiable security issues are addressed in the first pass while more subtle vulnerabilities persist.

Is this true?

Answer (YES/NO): NO